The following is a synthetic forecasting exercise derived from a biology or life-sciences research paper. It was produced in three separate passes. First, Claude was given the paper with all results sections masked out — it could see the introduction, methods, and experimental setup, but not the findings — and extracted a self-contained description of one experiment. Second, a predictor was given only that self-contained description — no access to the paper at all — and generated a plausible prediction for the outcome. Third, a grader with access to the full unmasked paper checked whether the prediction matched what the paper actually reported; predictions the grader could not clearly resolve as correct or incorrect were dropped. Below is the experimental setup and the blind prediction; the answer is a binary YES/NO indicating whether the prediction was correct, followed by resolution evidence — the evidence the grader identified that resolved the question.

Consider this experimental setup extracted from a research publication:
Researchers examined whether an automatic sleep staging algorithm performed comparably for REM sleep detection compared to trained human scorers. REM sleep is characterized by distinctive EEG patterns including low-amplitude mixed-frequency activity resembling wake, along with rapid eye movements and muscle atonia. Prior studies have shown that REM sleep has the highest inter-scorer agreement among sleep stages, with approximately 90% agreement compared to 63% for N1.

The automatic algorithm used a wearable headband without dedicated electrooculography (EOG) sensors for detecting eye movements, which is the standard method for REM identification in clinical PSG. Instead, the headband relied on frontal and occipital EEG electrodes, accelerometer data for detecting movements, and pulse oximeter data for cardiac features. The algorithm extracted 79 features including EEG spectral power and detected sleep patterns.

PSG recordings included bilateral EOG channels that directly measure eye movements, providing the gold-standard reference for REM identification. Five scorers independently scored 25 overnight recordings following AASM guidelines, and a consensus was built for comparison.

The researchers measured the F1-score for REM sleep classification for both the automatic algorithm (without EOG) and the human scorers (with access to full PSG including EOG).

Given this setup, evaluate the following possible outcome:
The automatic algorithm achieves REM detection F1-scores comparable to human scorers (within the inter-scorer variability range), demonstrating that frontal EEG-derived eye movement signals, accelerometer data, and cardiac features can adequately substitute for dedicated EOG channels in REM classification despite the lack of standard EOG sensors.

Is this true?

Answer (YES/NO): YES